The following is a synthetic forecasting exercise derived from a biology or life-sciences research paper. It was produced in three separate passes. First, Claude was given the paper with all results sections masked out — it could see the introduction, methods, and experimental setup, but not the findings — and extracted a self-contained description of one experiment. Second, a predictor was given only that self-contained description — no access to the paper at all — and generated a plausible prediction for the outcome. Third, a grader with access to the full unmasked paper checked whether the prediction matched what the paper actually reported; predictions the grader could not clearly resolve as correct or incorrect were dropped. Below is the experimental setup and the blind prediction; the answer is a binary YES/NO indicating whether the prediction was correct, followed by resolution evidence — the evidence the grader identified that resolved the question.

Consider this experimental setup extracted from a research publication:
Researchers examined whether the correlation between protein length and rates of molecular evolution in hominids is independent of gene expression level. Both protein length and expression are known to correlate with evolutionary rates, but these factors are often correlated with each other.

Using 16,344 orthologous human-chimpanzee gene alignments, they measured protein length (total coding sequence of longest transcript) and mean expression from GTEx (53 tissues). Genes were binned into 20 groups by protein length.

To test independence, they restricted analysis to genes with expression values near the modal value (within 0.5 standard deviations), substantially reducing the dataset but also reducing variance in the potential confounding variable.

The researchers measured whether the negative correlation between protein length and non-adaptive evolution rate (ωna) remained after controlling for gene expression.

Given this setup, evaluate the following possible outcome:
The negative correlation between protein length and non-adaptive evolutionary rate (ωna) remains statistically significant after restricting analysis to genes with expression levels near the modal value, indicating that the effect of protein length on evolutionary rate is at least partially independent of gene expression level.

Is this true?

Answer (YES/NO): YES